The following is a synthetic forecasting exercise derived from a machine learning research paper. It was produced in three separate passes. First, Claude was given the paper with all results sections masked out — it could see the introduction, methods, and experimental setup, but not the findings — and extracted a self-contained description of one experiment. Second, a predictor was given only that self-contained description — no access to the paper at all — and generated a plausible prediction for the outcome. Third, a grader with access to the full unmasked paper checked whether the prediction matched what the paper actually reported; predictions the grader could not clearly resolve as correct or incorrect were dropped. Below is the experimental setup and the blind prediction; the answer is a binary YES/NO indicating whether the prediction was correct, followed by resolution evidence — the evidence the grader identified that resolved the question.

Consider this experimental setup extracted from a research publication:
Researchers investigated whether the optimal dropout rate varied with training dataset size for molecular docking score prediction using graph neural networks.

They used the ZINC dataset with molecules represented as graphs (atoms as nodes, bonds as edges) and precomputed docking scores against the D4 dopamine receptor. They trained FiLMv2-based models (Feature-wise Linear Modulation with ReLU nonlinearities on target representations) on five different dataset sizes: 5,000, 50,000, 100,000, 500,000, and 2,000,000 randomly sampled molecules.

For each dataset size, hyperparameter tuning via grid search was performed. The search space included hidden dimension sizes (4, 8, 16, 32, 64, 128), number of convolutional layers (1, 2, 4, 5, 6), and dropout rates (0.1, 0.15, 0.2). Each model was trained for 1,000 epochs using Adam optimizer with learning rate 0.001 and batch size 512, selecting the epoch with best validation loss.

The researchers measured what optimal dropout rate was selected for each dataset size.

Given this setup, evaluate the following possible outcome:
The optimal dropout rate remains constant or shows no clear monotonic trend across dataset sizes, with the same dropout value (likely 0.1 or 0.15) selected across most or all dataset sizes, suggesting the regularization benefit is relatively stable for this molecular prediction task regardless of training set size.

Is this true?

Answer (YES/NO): YES